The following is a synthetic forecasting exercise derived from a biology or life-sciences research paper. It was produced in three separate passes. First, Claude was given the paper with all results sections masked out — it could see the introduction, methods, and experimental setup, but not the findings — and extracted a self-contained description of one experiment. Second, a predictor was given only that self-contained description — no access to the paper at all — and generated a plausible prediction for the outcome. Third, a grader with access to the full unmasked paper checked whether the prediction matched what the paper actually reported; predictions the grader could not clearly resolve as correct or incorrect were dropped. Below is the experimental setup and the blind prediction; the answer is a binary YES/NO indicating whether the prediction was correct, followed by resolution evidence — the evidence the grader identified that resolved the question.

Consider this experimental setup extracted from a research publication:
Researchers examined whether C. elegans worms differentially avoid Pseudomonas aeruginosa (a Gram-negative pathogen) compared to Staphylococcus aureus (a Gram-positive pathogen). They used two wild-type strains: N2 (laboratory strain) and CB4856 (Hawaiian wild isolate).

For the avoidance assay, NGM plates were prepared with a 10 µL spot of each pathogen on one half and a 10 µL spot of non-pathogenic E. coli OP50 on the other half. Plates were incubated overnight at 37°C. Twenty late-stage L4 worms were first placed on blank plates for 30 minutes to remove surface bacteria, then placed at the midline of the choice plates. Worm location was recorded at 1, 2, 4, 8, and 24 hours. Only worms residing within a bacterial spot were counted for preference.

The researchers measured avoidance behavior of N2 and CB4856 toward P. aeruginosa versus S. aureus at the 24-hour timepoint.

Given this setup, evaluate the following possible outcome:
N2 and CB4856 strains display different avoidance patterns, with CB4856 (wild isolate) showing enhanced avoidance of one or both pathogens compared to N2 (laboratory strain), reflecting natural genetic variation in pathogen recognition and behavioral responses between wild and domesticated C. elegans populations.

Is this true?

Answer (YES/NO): NO